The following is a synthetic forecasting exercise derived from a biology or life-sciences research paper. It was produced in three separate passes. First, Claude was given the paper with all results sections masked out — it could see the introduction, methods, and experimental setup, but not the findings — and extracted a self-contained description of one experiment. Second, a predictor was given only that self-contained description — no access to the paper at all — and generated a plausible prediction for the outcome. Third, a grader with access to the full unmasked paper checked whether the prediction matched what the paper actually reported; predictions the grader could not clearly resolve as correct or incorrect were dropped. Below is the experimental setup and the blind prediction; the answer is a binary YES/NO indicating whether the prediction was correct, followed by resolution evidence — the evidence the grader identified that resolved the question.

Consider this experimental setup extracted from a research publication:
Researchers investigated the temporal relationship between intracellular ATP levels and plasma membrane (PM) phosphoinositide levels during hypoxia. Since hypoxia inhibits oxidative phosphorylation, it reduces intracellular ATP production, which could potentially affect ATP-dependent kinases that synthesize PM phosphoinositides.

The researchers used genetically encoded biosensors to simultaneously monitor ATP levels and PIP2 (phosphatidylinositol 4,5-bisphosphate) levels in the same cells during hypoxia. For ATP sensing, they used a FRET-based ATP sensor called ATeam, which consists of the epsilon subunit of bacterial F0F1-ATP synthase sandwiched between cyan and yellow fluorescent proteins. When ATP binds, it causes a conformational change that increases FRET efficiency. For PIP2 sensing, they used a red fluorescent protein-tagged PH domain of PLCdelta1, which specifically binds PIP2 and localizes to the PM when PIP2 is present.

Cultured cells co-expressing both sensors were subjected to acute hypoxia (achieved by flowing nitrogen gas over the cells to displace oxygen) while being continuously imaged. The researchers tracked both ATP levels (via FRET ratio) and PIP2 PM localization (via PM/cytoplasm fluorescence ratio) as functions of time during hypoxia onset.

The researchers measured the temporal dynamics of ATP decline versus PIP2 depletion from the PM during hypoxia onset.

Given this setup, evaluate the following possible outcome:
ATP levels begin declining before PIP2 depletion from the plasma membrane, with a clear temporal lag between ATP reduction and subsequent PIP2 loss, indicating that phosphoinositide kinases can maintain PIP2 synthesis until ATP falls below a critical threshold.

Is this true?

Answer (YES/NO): NO